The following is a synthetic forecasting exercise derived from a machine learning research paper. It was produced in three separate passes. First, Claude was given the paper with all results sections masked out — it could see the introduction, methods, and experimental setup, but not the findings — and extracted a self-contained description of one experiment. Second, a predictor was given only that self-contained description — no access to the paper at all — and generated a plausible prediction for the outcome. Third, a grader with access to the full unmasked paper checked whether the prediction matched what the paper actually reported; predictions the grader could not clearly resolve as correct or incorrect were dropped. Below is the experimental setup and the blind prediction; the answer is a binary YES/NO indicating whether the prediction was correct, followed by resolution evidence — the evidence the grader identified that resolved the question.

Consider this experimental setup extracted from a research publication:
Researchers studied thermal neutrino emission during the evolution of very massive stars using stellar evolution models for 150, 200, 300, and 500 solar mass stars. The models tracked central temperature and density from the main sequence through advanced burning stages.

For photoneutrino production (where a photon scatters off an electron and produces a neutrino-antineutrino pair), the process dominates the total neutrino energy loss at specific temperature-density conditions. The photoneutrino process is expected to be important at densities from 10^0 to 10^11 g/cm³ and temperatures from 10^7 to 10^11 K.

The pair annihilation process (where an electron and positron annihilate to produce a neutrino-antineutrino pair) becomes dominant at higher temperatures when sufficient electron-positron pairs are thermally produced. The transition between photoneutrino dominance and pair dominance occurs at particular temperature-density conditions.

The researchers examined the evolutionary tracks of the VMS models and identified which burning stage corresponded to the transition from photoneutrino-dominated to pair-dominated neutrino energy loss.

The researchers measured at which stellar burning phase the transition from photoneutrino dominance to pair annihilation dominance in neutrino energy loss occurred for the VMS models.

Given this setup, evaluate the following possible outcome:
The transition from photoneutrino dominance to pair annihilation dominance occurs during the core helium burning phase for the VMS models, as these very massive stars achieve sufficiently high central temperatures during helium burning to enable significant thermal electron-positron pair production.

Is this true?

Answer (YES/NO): NO